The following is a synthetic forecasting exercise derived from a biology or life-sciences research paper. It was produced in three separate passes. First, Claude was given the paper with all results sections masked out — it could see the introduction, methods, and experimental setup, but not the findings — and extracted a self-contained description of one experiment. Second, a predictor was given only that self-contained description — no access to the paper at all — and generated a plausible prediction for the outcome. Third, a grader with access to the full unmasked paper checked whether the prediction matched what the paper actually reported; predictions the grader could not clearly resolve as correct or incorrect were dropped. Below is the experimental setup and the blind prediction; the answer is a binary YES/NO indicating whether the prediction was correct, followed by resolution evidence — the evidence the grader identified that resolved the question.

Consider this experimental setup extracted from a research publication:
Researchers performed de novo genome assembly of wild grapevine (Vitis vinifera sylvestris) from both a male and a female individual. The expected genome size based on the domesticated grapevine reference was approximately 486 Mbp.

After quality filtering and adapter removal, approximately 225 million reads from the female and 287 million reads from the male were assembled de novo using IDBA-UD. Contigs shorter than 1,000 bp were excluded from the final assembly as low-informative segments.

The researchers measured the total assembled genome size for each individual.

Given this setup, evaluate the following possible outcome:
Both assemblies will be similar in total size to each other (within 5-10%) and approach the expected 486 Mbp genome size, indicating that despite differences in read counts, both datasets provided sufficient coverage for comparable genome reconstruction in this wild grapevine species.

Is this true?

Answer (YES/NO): NO